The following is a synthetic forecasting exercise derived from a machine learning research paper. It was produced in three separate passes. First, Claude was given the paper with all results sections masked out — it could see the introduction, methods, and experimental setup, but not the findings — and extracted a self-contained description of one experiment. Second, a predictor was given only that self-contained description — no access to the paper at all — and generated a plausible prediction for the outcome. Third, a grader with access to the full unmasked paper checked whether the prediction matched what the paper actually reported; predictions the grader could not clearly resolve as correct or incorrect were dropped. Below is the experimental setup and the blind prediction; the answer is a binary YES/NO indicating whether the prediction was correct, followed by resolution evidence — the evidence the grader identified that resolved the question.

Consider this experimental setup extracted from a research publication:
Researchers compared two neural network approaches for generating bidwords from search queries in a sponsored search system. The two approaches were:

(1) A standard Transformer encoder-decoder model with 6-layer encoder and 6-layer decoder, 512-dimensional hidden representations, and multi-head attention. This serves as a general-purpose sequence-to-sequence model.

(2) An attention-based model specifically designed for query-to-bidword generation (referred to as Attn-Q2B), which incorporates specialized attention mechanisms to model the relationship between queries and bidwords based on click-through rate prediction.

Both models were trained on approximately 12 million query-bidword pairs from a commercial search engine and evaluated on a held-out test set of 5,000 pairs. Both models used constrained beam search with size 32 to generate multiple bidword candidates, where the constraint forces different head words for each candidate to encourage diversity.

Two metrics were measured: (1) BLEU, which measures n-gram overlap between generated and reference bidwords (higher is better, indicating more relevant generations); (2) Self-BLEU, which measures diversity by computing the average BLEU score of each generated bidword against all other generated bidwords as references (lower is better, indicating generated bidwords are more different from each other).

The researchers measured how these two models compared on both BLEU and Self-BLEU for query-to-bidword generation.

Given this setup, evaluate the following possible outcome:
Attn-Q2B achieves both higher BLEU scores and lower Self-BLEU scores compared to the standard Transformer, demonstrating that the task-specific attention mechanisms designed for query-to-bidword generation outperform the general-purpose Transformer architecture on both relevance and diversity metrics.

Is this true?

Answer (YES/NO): NO